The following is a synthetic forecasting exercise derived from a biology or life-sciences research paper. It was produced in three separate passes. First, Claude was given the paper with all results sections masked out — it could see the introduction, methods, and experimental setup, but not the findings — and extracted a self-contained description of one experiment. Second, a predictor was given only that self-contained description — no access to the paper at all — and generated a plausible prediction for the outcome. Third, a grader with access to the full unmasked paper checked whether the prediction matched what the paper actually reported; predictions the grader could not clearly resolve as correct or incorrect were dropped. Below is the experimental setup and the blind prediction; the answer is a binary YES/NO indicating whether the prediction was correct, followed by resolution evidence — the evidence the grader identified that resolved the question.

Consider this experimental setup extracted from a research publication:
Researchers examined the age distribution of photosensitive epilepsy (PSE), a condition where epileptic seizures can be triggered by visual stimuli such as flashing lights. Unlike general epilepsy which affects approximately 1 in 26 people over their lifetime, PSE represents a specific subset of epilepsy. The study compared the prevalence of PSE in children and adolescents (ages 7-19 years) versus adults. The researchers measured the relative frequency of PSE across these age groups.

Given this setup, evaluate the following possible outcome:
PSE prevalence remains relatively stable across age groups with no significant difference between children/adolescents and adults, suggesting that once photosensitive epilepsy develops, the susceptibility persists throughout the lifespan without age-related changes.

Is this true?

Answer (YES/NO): NO